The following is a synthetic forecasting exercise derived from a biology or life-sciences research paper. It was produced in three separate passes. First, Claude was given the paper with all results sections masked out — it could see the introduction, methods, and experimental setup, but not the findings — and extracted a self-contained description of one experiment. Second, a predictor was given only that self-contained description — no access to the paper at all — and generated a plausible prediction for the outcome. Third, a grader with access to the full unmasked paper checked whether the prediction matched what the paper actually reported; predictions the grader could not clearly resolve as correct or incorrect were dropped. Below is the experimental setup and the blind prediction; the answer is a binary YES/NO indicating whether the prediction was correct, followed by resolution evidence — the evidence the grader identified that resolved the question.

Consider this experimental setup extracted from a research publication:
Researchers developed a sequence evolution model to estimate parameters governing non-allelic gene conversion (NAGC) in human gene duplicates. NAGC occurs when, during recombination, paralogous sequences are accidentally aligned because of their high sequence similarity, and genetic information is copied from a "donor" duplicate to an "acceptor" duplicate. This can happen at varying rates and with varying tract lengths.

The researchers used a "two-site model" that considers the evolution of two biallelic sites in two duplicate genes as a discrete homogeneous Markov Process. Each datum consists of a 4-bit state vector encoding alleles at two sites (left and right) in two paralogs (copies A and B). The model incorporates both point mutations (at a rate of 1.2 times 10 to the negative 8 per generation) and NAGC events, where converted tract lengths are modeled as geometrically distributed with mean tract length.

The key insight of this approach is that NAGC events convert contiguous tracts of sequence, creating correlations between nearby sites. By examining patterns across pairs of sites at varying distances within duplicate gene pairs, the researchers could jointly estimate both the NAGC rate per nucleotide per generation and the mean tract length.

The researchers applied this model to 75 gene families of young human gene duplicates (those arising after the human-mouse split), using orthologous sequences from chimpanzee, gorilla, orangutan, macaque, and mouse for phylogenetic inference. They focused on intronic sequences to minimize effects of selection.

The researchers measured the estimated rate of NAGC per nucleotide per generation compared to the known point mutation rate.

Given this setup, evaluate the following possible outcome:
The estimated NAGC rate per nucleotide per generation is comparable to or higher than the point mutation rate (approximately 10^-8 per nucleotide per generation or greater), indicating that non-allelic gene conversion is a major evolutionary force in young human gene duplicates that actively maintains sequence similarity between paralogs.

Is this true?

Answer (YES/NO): YES